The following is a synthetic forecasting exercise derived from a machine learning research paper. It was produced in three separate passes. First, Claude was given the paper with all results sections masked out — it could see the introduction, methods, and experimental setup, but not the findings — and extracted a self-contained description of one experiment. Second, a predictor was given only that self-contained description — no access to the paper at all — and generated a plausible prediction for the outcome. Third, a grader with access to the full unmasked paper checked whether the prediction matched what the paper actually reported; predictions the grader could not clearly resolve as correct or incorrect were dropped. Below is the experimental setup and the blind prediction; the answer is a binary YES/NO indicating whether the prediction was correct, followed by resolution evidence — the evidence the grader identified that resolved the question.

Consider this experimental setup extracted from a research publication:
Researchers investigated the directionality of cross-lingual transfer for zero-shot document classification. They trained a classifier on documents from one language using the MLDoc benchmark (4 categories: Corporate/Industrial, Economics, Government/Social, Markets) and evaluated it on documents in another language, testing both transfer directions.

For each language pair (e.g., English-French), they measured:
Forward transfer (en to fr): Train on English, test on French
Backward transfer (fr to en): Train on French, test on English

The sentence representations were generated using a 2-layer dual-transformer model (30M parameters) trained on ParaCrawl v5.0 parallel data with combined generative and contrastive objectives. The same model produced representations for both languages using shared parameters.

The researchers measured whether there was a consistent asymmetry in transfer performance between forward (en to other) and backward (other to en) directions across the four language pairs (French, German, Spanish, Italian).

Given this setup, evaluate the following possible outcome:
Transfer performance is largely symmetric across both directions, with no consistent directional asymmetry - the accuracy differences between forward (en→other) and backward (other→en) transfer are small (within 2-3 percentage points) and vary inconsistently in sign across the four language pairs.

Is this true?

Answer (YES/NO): NO